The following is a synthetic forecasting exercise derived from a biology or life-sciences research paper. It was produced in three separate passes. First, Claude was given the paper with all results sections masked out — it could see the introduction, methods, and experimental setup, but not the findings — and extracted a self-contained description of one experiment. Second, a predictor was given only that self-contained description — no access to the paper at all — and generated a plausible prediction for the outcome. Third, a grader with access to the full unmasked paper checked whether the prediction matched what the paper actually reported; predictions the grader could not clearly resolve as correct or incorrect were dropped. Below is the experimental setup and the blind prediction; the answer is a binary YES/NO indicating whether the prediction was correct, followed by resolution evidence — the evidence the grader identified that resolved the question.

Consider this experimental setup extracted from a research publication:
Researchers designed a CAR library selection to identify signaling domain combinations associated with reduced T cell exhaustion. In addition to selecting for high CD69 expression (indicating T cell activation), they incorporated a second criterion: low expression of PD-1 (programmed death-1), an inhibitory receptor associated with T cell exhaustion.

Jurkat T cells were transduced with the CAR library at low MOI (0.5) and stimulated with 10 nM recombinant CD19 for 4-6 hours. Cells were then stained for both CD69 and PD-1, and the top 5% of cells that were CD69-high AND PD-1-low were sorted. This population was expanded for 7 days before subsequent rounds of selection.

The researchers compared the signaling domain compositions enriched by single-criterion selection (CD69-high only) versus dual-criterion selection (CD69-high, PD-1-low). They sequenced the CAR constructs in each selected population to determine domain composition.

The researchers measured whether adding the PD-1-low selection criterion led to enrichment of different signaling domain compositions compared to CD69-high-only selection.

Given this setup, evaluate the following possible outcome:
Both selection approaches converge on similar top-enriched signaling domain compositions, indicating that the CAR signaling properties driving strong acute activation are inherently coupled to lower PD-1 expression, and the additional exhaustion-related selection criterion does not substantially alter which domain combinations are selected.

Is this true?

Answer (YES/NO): NO